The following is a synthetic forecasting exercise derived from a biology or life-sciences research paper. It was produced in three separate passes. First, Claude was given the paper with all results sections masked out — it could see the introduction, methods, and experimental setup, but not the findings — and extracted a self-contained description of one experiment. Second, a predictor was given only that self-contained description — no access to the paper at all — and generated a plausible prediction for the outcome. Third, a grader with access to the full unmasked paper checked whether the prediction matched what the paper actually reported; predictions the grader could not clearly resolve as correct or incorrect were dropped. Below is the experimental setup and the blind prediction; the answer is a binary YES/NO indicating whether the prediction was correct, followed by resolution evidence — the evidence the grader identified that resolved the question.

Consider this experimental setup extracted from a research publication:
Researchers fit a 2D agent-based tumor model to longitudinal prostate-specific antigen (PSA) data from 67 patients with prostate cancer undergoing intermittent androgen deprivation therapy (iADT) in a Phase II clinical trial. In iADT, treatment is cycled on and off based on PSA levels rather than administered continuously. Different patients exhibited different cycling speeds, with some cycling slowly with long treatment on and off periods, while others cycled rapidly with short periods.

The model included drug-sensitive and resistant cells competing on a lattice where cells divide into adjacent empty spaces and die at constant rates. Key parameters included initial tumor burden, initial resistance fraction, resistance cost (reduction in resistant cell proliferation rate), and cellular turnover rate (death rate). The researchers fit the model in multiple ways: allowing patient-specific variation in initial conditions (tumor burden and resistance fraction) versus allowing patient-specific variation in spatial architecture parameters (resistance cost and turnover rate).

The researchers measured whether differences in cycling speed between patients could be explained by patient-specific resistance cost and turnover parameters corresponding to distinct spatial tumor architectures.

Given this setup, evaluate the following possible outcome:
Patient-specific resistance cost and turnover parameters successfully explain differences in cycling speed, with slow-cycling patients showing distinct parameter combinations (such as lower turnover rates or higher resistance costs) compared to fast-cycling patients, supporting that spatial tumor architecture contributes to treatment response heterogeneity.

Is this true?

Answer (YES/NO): NO